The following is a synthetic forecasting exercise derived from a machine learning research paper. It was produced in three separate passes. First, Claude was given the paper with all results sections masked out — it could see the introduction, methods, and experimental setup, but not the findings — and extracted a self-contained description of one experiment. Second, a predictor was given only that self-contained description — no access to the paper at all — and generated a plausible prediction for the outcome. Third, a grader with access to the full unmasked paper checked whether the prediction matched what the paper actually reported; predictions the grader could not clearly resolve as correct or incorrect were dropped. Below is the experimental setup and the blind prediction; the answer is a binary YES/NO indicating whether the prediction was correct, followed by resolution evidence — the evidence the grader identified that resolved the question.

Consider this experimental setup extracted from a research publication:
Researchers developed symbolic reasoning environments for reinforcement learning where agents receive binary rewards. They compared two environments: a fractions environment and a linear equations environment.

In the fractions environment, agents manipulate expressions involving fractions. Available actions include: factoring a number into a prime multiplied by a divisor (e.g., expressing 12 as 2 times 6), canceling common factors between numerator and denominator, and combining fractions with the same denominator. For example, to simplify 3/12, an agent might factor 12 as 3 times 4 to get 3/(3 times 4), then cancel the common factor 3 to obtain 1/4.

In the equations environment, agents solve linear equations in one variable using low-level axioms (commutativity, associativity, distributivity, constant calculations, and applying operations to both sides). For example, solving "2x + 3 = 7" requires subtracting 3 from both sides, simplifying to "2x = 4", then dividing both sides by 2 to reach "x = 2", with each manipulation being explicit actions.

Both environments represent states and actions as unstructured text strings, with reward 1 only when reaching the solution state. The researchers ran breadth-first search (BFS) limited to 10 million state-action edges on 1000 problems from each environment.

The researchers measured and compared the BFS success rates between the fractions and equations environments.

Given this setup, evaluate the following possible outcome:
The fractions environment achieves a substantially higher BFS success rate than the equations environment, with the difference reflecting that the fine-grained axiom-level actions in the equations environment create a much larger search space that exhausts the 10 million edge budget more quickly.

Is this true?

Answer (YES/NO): YES